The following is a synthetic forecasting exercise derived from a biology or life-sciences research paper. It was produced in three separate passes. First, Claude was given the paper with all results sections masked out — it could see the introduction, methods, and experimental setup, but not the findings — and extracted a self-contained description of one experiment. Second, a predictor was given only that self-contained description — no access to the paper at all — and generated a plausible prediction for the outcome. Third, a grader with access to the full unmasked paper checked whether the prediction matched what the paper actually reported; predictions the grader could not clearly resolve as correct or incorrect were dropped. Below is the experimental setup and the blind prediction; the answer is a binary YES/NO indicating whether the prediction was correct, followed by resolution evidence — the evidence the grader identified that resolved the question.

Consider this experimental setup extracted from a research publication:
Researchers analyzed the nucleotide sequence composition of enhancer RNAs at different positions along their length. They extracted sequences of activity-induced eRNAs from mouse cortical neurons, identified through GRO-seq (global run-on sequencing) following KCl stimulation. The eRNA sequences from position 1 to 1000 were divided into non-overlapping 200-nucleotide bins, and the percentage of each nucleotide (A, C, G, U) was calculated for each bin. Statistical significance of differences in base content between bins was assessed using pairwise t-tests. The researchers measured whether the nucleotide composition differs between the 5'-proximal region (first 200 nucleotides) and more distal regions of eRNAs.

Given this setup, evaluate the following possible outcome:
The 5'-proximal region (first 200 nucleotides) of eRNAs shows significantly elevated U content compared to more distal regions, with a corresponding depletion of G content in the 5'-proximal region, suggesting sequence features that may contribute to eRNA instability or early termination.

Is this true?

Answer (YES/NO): NO